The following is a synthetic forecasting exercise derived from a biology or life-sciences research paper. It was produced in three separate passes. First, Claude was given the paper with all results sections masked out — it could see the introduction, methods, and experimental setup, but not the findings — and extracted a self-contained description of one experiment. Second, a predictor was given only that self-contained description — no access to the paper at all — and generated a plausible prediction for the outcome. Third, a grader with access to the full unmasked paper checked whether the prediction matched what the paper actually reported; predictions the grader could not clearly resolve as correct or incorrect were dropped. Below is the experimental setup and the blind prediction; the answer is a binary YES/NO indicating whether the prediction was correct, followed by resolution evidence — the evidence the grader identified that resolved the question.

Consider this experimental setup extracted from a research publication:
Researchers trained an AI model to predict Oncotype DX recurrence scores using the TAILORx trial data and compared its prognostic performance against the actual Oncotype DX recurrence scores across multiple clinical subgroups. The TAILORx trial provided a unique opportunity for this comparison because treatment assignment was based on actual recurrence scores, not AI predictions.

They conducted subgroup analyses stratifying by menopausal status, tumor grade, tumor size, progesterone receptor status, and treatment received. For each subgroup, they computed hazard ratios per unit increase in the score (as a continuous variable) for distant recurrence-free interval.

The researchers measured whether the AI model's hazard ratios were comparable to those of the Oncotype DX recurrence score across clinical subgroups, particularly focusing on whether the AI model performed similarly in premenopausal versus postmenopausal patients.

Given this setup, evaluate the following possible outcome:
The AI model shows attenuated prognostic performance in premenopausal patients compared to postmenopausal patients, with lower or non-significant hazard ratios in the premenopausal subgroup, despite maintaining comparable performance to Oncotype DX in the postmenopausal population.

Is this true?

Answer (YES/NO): NO